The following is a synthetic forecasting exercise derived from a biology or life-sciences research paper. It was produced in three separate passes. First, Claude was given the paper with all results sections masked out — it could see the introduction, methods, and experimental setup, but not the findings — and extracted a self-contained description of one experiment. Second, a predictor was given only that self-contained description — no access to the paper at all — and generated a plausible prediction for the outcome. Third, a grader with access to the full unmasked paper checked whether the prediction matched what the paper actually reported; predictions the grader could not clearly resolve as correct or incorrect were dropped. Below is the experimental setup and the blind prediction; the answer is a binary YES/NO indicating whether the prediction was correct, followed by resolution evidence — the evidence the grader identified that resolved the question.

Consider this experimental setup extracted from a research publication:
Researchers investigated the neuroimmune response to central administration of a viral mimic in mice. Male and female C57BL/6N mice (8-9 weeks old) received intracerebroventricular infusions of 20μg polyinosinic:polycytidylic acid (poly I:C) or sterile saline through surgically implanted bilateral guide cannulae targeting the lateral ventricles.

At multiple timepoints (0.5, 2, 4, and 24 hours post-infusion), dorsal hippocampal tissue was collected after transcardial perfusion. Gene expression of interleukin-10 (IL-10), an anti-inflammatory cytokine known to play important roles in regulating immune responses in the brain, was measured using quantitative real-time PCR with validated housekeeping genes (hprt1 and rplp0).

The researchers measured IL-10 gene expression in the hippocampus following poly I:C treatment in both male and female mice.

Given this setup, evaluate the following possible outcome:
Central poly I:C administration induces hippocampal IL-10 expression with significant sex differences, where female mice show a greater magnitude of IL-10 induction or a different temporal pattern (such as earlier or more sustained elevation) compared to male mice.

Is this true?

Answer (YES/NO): NO